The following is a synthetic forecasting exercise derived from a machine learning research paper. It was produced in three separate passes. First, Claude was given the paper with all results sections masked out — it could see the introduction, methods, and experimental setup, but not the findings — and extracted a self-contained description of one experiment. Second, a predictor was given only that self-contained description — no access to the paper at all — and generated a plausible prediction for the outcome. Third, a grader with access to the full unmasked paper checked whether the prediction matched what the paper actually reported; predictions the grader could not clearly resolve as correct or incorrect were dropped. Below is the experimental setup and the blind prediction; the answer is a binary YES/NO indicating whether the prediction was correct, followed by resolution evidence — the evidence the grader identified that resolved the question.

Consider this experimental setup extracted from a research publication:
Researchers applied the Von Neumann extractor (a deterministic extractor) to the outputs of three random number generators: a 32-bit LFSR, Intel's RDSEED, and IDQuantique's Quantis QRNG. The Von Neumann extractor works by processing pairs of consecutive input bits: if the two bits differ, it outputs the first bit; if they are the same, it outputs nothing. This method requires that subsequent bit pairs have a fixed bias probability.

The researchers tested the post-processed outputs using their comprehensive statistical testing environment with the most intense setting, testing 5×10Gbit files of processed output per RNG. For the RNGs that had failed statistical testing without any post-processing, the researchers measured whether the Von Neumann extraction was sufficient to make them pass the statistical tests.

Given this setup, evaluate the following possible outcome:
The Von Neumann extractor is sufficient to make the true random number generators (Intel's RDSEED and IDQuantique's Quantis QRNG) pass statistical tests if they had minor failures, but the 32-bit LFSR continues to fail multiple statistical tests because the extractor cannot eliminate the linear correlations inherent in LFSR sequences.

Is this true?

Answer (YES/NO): NO